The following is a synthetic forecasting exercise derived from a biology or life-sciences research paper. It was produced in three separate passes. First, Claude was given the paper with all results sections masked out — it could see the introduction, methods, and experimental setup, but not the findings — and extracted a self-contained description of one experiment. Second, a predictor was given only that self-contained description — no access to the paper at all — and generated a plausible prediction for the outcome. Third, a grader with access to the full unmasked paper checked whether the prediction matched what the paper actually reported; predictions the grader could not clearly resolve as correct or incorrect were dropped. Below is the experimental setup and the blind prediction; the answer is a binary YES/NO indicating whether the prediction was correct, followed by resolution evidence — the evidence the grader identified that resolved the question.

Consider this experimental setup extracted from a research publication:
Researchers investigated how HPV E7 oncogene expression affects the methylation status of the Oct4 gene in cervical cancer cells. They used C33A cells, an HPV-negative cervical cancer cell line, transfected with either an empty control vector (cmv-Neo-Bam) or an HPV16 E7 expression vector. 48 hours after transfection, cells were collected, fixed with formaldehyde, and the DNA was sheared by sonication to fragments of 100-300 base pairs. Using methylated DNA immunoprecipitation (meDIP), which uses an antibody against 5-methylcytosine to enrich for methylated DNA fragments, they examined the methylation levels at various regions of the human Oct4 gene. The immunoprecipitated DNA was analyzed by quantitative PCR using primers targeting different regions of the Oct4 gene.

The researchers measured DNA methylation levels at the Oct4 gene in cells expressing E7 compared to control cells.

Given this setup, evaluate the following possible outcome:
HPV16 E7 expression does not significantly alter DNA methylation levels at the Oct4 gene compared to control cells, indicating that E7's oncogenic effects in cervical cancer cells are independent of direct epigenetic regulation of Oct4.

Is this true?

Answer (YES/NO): NO